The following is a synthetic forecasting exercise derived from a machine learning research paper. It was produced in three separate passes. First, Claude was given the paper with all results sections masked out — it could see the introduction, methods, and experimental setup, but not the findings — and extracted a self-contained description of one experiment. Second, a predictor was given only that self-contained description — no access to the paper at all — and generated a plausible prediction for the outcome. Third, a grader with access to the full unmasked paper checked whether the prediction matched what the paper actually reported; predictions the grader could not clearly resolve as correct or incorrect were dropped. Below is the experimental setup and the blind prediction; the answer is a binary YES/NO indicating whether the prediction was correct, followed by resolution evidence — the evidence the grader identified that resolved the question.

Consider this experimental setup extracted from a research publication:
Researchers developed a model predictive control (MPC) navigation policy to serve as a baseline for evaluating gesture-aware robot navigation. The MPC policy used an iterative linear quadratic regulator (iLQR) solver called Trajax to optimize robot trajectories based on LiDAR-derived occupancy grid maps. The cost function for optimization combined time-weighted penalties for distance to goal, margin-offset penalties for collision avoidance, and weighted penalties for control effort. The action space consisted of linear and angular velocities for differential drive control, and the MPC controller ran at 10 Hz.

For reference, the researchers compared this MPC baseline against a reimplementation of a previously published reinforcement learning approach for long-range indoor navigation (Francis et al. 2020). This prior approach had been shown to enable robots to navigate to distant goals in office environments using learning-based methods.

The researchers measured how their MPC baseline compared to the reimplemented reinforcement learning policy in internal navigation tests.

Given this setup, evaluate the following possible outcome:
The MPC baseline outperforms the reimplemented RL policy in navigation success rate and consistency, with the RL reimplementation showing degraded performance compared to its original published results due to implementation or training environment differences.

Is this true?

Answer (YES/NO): NO